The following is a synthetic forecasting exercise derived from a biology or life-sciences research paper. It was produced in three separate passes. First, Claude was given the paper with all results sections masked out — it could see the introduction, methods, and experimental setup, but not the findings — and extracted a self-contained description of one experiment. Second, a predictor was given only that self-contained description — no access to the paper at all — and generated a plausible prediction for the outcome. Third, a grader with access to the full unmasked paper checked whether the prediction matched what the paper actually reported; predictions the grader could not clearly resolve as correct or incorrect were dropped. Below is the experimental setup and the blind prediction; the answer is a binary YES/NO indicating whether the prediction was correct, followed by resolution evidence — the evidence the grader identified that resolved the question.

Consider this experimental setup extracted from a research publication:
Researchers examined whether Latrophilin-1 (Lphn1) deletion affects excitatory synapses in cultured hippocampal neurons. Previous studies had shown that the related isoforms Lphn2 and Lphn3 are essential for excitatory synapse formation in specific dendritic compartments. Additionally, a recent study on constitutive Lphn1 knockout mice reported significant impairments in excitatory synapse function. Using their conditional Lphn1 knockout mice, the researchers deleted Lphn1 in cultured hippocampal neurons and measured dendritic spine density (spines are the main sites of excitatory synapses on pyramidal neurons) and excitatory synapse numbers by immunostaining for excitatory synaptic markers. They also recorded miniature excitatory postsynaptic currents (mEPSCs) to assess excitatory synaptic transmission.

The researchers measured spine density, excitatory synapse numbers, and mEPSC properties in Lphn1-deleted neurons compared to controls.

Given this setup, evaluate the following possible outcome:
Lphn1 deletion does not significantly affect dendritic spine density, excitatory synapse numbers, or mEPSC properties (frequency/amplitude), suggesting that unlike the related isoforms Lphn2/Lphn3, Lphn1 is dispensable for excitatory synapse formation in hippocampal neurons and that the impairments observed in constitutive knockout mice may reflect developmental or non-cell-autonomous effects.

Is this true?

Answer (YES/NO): YES